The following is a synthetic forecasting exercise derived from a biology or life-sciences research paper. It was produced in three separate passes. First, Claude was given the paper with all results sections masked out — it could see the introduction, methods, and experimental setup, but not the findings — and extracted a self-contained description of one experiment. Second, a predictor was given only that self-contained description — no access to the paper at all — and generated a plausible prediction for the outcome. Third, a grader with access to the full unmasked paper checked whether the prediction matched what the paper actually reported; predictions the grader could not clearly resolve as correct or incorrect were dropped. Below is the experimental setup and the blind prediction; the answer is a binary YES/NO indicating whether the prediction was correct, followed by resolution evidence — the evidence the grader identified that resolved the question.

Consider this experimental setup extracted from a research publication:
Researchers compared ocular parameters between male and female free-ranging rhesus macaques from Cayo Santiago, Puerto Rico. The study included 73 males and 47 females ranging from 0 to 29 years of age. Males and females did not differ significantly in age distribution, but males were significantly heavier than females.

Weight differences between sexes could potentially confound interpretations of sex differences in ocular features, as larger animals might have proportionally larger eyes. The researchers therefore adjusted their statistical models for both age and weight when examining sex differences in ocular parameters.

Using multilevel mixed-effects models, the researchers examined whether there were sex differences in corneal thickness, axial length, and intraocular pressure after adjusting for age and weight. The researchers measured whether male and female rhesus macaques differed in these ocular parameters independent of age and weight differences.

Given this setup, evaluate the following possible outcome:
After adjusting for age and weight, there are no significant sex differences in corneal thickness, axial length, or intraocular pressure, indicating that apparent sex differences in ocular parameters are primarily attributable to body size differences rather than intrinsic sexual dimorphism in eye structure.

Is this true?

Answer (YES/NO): NO